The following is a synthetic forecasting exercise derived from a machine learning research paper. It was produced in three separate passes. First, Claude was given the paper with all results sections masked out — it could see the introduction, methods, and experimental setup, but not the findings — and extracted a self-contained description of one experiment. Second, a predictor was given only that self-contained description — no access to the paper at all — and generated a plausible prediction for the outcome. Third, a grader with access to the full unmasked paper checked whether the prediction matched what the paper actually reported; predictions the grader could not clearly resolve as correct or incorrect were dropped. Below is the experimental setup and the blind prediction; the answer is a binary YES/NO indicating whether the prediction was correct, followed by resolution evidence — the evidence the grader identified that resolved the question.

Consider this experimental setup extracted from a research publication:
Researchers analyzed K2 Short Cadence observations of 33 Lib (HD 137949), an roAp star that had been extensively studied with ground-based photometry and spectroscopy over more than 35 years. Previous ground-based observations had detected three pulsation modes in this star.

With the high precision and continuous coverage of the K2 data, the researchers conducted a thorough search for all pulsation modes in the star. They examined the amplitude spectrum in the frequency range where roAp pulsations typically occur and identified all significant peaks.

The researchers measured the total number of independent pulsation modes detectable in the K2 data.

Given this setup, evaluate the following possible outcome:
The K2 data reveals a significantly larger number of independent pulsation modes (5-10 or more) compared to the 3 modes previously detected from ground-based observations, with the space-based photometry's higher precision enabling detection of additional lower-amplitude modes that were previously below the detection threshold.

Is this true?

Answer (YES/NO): YES